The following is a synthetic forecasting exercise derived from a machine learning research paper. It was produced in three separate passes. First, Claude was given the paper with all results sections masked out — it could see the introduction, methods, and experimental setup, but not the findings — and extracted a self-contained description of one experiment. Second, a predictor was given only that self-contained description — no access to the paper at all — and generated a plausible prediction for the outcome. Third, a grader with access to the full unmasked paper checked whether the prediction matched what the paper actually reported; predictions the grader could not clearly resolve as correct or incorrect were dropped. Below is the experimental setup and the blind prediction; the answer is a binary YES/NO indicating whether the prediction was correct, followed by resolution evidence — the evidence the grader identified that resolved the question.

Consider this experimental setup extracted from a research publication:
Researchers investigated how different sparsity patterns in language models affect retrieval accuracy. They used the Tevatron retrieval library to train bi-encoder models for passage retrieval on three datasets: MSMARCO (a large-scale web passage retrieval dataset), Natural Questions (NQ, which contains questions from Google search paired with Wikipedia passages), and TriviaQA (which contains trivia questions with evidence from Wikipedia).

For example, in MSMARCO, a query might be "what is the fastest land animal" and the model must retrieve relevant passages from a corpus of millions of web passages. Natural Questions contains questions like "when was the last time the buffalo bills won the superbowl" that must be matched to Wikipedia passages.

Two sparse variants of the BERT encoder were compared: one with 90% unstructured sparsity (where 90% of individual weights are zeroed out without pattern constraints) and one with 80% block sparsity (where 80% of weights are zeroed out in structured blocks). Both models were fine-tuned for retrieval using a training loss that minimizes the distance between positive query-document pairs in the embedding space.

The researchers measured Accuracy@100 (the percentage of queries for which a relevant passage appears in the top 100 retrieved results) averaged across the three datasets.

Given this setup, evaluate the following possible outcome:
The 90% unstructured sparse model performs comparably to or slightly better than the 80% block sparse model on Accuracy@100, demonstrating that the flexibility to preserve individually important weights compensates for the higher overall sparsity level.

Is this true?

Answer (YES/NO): YES